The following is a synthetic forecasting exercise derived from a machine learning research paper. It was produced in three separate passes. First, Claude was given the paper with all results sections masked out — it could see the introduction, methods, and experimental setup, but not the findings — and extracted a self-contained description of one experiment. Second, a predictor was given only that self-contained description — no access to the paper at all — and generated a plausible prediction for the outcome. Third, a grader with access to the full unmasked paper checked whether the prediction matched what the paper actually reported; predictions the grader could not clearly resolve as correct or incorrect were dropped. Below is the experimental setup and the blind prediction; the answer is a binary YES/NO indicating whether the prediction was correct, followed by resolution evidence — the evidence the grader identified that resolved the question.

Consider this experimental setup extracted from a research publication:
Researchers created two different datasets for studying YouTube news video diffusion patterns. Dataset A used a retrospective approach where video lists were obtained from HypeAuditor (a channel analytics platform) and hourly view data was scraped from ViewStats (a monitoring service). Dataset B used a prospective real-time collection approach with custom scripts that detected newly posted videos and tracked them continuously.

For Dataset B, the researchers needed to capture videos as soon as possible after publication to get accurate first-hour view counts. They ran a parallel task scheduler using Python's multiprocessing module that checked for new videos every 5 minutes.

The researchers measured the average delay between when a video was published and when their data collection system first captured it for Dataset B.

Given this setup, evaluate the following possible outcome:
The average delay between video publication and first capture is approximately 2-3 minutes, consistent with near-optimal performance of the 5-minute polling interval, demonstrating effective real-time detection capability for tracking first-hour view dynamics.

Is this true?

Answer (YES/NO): NO